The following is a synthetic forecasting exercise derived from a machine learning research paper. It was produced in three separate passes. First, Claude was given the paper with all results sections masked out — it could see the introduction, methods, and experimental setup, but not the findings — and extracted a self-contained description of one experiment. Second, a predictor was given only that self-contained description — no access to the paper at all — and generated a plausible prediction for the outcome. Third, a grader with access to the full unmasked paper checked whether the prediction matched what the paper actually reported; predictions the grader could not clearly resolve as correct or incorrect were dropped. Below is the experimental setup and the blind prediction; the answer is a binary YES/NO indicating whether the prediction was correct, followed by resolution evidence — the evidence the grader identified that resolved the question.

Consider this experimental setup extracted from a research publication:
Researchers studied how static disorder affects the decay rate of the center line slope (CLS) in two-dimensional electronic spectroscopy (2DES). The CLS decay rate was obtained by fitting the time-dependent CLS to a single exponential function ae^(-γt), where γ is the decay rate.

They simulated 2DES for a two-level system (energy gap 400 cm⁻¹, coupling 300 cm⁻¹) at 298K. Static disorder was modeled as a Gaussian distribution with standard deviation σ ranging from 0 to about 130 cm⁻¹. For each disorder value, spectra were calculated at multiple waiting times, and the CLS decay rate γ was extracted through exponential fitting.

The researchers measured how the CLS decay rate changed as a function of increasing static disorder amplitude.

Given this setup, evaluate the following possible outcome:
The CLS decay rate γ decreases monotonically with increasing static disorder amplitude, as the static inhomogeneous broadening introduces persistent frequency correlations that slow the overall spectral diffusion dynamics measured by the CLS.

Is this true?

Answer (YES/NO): NO